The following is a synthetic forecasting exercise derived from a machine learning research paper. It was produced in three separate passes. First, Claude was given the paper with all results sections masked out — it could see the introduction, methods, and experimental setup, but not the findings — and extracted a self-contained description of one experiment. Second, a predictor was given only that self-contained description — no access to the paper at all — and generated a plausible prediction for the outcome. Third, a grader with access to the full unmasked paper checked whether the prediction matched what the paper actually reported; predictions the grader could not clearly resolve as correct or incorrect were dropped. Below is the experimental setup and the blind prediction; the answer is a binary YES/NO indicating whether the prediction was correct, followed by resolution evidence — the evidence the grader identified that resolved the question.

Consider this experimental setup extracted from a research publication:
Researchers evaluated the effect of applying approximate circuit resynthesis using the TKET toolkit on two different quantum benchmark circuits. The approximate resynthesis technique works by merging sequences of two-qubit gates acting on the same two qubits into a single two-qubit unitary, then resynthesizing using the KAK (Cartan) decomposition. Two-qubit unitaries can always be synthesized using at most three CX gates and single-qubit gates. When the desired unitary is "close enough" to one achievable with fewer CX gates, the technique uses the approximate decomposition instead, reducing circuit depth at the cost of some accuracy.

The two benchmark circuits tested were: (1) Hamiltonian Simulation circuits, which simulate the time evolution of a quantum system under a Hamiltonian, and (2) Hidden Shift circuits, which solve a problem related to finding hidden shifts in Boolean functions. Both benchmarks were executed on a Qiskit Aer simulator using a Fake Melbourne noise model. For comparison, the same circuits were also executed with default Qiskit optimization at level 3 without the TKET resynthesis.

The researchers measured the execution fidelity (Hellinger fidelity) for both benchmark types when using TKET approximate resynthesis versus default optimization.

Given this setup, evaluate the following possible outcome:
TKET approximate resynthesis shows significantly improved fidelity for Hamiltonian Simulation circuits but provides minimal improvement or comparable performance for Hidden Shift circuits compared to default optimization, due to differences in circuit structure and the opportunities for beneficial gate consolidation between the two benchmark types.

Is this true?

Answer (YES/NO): YES